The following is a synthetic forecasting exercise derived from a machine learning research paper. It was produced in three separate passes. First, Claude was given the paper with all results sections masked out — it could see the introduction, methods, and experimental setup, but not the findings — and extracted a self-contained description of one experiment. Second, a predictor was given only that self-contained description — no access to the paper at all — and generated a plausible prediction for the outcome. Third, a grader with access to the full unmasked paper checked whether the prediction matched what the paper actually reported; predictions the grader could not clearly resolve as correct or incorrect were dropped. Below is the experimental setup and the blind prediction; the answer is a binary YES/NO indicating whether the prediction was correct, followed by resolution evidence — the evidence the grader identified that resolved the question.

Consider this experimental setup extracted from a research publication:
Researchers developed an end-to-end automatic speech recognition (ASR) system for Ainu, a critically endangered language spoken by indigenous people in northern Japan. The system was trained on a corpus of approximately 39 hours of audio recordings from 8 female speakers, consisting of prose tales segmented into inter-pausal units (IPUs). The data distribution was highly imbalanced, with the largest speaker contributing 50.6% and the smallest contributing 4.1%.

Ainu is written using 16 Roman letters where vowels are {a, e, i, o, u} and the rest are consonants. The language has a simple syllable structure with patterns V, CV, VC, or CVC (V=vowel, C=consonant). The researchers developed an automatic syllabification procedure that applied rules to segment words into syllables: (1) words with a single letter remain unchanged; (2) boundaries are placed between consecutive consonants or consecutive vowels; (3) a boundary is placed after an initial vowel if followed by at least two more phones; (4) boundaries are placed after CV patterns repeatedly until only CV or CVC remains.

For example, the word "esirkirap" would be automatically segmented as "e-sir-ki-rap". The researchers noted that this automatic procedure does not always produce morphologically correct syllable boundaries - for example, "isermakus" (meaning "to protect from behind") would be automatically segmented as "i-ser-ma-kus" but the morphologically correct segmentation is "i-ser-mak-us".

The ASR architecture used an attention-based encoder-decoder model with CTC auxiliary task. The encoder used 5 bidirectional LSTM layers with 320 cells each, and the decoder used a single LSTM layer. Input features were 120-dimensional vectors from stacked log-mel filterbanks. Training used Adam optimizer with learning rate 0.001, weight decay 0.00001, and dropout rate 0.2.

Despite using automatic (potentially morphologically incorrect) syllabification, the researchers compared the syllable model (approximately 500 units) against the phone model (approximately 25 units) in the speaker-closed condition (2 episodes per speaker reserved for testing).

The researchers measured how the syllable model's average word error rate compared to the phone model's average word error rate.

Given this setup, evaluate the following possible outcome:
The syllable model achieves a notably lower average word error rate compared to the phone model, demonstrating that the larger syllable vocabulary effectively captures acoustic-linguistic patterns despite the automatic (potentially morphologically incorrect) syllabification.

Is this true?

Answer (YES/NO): YES